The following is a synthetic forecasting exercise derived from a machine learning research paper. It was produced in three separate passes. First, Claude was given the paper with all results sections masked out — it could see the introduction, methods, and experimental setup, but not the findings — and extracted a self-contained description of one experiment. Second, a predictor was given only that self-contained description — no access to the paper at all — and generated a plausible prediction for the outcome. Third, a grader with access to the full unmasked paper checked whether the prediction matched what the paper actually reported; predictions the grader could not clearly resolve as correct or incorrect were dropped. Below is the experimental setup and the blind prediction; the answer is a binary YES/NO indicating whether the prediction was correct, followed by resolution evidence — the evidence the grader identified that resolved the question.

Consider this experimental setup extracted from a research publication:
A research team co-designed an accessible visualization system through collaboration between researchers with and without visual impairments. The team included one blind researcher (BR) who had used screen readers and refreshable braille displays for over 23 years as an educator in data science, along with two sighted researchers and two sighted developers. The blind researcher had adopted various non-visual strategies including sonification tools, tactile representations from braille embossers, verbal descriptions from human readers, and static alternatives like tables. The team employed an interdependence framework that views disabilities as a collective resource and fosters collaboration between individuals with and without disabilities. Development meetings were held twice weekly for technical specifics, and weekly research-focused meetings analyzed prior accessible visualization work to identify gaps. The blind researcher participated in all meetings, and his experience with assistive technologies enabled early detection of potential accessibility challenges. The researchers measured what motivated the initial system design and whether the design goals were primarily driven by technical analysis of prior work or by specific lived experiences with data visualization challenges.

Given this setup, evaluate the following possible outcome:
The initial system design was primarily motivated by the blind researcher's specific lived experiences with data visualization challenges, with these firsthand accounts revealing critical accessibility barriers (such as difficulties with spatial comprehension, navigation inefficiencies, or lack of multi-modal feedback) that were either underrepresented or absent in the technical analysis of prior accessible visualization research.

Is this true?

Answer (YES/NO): YES